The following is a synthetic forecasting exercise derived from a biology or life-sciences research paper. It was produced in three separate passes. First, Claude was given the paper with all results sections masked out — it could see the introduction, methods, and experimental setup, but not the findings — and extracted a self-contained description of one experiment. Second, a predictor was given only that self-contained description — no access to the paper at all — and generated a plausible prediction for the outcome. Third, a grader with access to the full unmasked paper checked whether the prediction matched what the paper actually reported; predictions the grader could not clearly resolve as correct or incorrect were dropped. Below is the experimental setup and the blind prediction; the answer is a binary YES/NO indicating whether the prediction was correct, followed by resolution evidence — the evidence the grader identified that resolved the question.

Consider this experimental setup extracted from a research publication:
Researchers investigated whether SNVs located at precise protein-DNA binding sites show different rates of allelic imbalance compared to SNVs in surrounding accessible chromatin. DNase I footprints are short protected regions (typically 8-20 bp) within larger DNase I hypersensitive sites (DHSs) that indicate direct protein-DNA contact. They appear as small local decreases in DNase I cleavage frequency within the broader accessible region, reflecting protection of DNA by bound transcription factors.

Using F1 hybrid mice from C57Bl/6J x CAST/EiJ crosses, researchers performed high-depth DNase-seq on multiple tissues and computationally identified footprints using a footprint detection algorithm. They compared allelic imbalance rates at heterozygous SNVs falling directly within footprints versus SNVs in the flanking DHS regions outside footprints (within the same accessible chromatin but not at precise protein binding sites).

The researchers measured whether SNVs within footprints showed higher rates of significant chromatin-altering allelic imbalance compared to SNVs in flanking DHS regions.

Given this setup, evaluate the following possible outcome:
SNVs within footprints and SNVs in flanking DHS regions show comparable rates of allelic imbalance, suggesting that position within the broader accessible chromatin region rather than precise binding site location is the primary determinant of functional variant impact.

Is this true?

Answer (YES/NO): NO